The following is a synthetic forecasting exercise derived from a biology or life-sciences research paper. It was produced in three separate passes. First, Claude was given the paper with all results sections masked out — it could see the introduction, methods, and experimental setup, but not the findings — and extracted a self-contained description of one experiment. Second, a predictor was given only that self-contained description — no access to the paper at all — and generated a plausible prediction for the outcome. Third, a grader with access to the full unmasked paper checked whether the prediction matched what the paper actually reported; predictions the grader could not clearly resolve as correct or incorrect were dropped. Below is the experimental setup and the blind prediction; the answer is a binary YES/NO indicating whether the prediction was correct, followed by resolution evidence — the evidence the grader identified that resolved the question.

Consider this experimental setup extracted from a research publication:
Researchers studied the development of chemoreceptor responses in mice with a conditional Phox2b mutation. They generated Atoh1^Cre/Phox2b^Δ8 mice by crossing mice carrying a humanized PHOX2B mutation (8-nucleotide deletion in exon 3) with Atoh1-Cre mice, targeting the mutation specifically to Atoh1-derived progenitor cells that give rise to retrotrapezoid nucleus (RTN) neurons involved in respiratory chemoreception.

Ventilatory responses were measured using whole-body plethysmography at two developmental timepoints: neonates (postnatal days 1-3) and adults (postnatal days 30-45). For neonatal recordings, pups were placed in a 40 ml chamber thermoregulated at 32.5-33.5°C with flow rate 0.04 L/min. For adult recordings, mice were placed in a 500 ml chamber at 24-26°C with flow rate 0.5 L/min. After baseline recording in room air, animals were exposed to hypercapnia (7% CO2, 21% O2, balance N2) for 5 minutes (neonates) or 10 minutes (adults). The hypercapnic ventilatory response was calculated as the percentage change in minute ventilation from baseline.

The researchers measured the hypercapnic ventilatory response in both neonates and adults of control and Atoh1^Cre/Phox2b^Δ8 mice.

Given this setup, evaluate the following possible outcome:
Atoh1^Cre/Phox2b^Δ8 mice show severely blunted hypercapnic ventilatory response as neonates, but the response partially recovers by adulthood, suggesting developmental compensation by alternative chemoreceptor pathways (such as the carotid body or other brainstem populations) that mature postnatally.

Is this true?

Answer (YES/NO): NO